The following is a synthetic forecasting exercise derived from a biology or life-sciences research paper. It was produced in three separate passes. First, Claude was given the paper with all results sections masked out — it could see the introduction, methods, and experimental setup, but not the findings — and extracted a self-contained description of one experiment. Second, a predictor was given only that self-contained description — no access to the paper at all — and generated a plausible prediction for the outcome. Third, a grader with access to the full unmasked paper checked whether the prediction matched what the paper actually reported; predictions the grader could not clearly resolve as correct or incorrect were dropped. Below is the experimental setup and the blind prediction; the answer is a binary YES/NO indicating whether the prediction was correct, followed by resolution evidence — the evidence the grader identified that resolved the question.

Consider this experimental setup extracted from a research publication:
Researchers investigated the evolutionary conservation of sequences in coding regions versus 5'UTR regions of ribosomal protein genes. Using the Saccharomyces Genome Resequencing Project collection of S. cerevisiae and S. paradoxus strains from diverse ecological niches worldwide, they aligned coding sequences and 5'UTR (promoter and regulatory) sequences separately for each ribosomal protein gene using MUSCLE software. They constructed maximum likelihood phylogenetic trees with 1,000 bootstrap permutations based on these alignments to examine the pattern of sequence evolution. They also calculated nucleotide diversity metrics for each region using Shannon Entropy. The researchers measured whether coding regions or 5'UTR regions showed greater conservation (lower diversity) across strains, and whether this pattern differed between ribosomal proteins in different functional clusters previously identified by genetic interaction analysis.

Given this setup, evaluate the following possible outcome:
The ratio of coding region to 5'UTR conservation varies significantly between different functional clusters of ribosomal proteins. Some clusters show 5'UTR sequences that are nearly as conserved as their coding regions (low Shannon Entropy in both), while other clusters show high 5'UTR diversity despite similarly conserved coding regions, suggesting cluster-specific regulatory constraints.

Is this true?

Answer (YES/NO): NO